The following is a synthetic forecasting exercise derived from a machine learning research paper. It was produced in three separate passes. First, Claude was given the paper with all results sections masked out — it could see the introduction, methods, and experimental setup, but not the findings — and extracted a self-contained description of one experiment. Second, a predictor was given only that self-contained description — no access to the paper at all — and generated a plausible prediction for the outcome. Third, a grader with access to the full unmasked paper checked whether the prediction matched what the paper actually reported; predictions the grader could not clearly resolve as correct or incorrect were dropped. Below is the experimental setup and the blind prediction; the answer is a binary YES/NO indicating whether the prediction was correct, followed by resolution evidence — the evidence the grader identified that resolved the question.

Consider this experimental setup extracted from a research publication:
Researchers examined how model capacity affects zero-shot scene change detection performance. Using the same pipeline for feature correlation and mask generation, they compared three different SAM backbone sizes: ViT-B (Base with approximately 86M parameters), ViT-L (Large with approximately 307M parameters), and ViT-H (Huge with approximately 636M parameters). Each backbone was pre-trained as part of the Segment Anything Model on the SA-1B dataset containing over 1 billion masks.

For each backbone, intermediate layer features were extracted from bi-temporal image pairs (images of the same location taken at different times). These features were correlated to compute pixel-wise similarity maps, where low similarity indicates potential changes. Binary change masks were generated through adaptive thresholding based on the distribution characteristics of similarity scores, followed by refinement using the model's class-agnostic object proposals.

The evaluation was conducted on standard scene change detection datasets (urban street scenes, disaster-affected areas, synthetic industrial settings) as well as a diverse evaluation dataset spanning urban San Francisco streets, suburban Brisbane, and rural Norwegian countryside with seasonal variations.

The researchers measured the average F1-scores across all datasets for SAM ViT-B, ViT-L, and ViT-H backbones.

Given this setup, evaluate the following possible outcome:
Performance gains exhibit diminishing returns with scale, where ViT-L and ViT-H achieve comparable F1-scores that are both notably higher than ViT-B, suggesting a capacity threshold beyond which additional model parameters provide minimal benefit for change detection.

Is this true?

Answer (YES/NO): NO